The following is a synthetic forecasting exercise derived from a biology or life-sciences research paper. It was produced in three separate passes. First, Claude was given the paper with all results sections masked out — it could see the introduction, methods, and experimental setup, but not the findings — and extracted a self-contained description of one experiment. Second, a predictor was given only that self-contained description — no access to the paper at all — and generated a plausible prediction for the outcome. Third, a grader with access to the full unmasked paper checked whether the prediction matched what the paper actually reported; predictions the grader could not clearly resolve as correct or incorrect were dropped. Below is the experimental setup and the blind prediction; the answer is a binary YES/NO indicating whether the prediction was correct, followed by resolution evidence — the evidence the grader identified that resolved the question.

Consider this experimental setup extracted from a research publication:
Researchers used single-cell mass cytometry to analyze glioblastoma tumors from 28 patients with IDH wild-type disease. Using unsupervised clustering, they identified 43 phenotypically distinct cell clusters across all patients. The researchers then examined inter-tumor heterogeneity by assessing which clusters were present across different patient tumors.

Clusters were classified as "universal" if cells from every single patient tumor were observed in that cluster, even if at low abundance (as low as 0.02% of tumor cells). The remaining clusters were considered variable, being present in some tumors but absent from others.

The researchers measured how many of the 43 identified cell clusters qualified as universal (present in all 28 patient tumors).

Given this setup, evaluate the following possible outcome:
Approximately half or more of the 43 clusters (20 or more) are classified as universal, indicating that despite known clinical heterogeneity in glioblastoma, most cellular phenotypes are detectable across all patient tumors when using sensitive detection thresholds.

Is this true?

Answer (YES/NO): NO